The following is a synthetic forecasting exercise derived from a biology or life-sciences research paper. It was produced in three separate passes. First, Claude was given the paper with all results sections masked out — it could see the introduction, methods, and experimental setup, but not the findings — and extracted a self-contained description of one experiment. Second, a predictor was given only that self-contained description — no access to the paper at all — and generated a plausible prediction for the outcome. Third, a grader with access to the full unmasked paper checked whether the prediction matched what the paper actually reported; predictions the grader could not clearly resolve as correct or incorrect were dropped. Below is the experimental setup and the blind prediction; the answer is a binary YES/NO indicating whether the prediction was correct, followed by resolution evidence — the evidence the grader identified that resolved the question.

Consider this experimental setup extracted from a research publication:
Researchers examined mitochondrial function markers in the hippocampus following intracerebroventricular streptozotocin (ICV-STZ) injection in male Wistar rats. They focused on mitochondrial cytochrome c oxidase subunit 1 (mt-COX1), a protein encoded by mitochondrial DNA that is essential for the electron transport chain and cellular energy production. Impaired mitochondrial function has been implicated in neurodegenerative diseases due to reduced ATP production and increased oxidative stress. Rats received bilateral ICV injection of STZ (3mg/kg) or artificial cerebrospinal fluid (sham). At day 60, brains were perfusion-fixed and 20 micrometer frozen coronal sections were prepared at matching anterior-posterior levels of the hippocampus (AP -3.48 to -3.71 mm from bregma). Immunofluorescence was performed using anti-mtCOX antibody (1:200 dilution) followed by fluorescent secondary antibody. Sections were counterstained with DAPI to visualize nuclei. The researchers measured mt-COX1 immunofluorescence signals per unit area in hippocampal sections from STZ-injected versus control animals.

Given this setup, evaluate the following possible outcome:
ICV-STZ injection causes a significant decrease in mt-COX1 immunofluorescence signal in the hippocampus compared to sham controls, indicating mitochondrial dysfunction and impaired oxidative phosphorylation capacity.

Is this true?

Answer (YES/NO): YES